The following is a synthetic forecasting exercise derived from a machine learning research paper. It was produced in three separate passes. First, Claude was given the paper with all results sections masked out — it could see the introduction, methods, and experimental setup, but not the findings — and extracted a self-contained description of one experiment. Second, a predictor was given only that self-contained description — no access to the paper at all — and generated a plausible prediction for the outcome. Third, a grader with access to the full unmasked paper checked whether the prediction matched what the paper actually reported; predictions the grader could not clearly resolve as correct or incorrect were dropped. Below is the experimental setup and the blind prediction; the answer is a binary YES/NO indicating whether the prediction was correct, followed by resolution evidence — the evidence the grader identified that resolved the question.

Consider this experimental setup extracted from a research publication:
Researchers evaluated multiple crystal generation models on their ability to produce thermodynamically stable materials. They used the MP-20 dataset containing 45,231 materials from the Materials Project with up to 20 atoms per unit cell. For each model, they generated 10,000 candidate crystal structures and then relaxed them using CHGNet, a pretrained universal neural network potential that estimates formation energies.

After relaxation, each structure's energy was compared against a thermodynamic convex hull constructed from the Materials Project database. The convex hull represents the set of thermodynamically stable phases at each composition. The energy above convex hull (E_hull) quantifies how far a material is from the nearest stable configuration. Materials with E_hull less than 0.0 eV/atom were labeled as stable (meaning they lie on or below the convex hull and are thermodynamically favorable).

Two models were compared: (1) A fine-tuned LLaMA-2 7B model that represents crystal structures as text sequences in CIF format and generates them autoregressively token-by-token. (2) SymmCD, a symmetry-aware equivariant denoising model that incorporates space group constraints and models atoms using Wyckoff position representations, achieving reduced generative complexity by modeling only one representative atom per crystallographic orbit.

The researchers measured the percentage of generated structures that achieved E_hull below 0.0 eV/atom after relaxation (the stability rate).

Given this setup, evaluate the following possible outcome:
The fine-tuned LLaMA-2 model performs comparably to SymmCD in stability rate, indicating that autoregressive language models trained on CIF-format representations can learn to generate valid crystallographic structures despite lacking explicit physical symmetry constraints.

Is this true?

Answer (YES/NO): NO